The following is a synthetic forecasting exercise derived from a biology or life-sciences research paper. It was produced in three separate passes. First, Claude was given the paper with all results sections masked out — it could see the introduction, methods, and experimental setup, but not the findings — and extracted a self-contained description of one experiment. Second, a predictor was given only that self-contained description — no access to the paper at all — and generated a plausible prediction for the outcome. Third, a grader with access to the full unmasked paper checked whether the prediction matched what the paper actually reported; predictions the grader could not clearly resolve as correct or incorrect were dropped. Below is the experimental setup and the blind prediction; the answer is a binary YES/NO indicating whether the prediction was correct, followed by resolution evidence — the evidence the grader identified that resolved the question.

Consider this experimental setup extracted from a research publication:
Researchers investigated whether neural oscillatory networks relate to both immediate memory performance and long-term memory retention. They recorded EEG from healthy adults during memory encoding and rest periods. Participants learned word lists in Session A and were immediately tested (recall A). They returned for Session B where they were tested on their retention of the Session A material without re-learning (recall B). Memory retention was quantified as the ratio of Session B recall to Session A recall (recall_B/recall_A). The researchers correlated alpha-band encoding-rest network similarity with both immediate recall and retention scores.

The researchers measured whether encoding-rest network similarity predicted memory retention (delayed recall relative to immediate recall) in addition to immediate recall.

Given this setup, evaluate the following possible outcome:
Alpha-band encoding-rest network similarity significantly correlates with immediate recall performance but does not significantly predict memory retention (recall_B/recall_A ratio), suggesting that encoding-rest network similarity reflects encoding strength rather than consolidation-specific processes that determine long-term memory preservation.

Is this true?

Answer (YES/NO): NO